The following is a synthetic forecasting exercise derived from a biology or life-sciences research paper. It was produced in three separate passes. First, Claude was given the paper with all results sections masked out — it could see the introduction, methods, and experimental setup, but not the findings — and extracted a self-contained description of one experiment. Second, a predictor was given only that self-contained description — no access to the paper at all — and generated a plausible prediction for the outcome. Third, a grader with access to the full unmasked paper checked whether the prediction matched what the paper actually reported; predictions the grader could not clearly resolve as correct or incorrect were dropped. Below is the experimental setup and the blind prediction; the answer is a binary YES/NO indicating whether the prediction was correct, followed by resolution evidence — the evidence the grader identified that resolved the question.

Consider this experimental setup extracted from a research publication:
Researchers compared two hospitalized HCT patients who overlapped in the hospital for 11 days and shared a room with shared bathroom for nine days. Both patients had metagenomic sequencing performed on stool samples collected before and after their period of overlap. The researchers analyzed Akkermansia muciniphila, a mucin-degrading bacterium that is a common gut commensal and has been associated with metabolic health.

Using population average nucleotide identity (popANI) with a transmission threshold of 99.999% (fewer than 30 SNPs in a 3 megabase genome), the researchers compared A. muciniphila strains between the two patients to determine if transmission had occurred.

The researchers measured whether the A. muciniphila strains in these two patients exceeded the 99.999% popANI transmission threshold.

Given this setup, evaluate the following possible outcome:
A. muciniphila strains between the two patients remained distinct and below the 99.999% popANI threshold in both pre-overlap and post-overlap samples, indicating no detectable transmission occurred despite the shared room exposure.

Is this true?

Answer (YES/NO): NO